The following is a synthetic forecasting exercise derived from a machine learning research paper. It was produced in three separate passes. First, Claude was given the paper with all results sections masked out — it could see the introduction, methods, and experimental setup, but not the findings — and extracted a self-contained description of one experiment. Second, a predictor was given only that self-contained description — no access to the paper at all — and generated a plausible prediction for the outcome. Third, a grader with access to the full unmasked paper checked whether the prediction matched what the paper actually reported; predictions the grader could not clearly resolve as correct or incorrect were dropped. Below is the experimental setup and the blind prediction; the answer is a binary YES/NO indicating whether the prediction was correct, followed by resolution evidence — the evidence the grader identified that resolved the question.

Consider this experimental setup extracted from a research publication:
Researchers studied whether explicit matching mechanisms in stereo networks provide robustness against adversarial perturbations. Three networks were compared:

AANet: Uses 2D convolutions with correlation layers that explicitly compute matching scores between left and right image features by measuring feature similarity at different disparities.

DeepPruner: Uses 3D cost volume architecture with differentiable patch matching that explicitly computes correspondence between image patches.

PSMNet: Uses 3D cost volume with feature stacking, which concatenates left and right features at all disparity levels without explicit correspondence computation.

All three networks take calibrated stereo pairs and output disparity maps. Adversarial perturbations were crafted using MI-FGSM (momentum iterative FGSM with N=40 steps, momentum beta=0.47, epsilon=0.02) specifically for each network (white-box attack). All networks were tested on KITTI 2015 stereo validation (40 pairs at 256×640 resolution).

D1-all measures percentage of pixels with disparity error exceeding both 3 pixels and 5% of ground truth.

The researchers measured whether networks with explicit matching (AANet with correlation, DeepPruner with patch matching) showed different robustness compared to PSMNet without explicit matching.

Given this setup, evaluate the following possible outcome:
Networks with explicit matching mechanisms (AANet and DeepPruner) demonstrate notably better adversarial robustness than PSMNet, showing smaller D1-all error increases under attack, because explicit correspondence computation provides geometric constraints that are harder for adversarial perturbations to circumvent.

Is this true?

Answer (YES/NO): YES